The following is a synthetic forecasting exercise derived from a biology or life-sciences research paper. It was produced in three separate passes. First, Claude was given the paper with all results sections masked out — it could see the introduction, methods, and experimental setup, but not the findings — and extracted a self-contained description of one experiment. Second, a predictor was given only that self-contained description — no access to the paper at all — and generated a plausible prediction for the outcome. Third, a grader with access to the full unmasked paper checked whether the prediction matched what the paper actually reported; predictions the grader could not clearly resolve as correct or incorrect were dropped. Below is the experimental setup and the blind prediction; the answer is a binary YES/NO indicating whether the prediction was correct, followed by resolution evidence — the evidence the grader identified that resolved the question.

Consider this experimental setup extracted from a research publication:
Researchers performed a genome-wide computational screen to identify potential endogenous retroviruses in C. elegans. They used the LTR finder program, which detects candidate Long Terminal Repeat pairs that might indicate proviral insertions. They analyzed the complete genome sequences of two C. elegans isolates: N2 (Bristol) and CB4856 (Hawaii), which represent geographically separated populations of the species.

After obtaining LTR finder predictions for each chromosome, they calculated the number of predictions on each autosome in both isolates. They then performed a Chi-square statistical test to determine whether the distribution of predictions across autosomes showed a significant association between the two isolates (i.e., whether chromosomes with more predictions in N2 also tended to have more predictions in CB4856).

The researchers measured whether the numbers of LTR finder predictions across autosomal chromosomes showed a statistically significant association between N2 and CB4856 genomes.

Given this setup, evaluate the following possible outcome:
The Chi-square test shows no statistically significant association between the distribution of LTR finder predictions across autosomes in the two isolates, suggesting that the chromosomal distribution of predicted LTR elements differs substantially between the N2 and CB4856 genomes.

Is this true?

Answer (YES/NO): NO